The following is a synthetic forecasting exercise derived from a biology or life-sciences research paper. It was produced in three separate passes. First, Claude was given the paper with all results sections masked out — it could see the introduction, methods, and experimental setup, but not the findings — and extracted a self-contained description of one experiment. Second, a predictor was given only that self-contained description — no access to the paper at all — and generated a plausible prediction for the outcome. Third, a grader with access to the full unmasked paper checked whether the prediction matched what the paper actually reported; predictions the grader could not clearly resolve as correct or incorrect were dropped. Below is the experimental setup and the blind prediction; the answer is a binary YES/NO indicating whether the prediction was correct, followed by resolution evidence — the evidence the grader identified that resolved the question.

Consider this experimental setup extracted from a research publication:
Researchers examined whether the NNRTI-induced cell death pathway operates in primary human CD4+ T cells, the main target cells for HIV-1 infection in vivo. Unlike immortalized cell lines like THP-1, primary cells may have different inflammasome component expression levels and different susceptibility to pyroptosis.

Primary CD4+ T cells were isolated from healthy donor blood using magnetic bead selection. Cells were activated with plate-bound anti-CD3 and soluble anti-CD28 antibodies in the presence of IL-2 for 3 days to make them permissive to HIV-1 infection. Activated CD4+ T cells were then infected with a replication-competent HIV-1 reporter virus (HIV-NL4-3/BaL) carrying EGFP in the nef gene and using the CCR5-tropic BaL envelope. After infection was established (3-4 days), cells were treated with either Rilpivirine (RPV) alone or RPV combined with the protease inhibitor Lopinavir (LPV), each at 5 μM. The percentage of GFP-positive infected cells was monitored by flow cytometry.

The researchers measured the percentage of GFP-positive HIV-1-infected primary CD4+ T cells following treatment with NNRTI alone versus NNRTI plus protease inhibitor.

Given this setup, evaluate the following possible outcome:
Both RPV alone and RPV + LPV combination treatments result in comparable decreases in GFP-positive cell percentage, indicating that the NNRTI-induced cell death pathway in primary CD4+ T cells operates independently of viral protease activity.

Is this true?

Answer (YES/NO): NO